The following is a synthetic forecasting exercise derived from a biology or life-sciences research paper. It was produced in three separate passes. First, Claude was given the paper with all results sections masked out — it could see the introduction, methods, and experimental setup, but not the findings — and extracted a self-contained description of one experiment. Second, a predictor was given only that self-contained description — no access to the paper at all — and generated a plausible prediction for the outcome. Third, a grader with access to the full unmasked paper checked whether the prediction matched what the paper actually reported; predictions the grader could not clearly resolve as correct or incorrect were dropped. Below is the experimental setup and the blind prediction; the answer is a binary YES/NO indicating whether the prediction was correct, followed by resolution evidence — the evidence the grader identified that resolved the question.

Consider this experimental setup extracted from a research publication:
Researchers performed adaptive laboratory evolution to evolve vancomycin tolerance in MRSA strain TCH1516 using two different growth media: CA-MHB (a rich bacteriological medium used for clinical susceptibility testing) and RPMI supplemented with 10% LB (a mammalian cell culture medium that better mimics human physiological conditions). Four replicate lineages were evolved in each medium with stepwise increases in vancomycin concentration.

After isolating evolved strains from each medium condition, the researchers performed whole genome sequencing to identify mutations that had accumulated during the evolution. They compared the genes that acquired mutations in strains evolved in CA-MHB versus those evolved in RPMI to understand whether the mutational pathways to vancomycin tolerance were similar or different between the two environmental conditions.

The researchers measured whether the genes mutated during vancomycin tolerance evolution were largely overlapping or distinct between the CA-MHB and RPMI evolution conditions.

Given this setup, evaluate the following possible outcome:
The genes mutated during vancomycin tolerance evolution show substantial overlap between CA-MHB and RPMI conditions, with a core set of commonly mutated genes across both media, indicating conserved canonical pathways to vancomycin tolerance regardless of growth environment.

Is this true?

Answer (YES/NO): NO